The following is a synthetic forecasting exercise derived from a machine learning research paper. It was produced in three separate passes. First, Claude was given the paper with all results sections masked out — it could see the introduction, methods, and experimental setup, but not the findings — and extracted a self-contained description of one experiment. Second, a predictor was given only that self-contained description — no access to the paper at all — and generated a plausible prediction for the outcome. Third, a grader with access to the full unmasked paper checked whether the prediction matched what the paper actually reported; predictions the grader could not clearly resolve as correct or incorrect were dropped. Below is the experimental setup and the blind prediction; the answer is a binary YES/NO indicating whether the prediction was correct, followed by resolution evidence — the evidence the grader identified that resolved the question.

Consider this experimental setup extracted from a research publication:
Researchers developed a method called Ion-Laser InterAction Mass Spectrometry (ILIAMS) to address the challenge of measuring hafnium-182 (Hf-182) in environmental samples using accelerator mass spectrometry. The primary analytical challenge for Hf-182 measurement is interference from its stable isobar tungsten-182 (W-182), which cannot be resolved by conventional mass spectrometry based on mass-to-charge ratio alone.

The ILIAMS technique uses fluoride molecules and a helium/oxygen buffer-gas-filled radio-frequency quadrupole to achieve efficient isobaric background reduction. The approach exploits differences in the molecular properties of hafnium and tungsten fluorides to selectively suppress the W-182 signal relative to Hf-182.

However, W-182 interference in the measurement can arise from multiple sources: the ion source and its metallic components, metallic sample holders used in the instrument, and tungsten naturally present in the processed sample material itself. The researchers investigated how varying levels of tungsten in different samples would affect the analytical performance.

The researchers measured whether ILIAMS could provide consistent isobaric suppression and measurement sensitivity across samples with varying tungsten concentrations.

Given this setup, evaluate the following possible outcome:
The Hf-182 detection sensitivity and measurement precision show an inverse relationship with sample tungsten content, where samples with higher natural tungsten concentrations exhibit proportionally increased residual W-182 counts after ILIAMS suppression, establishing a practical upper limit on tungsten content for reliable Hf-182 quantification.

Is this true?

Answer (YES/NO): NO